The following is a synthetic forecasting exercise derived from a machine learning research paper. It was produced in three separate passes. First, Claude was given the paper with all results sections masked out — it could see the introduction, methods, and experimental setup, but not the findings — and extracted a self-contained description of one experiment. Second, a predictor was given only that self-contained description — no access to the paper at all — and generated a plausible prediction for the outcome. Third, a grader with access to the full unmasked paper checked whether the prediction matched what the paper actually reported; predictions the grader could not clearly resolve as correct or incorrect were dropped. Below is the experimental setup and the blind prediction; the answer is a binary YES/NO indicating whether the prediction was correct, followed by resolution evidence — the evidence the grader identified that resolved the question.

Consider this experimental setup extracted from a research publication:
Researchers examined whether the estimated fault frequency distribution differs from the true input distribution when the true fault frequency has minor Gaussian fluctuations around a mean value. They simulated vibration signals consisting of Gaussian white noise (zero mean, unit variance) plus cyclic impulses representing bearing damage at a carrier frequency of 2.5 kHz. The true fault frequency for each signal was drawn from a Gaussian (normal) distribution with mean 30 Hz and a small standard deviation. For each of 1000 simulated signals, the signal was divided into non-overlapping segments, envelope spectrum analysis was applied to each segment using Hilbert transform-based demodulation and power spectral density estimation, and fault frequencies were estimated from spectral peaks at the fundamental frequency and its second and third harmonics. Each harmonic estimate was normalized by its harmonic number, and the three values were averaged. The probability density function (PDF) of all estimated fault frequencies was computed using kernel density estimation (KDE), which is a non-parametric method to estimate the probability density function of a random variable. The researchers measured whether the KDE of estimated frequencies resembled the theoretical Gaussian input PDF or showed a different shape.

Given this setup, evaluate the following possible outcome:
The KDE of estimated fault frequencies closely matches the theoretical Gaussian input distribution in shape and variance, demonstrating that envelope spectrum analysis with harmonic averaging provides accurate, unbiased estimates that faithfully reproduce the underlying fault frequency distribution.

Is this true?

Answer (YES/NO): NO